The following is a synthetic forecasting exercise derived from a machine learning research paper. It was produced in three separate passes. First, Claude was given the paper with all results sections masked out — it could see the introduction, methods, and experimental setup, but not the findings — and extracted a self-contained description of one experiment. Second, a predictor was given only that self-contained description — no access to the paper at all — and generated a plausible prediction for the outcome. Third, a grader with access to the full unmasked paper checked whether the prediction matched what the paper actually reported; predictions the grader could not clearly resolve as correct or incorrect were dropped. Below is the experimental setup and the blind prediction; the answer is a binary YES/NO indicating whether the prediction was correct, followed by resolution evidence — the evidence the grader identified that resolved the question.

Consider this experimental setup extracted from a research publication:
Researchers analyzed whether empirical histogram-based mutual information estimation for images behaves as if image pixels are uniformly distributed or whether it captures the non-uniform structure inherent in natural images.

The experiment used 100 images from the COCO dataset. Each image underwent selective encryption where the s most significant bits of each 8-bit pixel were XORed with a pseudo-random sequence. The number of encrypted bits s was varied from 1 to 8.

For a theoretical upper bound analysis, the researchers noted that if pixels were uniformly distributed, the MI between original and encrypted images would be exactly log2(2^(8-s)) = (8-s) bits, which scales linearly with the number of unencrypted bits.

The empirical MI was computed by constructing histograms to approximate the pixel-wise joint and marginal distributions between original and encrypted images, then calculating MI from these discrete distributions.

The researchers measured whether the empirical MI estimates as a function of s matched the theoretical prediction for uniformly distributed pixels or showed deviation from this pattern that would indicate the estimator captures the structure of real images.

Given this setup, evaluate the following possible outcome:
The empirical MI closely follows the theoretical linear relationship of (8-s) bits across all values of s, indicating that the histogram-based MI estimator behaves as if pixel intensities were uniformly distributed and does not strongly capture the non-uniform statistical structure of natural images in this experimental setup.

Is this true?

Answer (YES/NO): YES